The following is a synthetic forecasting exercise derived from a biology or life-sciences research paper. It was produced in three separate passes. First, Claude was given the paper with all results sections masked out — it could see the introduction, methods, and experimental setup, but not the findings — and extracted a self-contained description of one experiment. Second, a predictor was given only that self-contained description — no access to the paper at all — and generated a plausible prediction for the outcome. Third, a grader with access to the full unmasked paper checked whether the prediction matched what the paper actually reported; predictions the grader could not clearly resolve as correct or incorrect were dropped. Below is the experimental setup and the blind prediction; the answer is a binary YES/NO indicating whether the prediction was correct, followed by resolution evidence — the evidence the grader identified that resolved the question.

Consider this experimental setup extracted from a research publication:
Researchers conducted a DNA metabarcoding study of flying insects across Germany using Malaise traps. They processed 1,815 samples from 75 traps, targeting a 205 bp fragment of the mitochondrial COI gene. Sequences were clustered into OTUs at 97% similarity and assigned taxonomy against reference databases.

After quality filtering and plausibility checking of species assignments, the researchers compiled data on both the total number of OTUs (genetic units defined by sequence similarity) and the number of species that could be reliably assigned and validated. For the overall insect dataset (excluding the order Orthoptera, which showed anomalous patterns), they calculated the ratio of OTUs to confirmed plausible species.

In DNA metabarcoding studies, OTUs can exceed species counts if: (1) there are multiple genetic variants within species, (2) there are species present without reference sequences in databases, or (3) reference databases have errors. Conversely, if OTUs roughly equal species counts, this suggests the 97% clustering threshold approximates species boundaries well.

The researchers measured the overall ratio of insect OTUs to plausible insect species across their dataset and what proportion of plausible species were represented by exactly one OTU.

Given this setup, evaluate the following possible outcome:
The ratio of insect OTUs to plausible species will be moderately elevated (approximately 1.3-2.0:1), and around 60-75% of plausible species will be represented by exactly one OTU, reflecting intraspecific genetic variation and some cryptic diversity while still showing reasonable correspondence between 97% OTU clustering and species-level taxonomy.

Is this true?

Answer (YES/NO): NO